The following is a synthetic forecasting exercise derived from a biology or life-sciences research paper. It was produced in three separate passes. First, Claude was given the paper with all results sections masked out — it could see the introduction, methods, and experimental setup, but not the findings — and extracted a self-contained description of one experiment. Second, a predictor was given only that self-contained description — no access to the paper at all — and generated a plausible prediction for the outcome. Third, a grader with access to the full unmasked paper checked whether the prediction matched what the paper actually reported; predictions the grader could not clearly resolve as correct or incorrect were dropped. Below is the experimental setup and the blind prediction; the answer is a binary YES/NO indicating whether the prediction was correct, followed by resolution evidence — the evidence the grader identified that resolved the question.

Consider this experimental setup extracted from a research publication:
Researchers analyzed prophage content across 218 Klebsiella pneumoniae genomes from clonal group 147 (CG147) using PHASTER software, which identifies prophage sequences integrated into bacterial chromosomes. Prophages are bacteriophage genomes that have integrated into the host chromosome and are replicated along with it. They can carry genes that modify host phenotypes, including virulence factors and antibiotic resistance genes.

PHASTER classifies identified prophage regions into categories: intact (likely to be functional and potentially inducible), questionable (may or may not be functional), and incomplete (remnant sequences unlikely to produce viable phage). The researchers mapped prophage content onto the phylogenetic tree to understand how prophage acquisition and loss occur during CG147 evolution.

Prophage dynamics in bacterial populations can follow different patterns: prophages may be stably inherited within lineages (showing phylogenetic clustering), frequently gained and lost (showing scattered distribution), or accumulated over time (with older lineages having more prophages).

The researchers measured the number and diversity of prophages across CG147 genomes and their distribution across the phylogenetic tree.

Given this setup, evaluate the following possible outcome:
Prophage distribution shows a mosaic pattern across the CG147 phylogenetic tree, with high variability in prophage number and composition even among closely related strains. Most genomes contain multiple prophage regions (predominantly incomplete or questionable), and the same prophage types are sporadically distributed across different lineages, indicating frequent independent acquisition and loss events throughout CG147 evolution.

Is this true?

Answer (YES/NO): NO